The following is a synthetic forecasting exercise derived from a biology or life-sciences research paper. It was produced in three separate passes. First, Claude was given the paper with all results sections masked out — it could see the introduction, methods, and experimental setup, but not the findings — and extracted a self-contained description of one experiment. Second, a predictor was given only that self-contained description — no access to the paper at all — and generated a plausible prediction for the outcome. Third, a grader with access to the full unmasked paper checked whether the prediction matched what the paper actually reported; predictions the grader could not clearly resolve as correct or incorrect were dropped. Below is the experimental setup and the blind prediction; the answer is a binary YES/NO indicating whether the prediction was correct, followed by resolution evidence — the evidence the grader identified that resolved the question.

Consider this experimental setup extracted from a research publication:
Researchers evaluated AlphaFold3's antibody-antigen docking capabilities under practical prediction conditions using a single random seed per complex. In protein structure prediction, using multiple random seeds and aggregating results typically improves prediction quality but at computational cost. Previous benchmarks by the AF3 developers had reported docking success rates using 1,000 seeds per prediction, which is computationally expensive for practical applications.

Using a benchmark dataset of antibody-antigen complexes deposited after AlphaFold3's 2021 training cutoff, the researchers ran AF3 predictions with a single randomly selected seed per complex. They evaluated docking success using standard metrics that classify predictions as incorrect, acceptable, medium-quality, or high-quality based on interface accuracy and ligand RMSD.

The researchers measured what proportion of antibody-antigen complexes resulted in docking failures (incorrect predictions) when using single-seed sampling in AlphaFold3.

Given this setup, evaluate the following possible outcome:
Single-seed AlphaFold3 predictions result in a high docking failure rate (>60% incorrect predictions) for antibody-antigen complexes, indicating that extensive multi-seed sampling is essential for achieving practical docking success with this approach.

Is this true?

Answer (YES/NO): YES